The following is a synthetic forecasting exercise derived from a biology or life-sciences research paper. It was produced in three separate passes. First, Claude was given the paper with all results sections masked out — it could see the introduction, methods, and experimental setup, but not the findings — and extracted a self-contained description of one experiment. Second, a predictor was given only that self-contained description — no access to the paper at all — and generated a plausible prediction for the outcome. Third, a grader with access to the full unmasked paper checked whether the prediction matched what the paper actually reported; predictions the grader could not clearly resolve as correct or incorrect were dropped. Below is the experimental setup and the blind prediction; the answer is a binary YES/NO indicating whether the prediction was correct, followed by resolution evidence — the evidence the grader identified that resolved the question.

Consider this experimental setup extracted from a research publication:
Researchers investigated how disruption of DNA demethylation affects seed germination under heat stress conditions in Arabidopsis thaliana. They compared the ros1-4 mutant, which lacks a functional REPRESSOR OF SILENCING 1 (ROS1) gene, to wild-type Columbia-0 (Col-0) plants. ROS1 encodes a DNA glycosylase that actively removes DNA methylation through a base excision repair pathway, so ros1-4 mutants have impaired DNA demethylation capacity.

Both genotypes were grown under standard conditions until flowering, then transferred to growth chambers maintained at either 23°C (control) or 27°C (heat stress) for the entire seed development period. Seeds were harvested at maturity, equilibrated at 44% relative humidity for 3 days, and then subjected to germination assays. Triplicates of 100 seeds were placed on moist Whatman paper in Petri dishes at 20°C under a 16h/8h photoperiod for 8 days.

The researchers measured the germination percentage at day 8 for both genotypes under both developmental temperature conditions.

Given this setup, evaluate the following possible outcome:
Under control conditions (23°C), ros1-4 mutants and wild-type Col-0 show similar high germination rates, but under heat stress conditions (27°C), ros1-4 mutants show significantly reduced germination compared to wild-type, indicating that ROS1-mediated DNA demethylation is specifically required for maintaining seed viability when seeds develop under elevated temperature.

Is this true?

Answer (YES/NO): YES